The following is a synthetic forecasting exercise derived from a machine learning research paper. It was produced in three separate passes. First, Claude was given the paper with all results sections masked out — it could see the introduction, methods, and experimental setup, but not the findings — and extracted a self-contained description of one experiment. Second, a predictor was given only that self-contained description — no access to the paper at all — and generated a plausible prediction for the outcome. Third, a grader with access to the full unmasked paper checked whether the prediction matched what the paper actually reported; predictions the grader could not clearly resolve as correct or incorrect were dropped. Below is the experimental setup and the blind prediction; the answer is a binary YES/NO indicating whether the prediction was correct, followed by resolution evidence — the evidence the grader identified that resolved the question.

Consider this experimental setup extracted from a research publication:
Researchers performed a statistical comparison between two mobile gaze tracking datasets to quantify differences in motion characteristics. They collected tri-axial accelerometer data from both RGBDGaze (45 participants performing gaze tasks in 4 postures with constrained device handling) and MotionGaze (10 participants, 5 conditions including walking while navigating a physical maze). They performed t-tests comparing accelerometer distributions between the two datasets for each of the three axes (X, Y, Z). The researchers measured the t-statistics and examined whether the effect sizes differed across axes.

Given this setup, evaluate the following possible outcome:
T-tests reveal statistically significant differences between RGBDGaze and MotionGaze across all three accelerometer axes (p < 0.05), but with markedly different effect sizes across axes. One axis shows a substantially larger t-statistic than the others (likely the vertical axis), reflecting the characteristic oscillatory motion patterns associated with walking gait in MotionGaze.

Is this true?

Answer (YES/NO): YES